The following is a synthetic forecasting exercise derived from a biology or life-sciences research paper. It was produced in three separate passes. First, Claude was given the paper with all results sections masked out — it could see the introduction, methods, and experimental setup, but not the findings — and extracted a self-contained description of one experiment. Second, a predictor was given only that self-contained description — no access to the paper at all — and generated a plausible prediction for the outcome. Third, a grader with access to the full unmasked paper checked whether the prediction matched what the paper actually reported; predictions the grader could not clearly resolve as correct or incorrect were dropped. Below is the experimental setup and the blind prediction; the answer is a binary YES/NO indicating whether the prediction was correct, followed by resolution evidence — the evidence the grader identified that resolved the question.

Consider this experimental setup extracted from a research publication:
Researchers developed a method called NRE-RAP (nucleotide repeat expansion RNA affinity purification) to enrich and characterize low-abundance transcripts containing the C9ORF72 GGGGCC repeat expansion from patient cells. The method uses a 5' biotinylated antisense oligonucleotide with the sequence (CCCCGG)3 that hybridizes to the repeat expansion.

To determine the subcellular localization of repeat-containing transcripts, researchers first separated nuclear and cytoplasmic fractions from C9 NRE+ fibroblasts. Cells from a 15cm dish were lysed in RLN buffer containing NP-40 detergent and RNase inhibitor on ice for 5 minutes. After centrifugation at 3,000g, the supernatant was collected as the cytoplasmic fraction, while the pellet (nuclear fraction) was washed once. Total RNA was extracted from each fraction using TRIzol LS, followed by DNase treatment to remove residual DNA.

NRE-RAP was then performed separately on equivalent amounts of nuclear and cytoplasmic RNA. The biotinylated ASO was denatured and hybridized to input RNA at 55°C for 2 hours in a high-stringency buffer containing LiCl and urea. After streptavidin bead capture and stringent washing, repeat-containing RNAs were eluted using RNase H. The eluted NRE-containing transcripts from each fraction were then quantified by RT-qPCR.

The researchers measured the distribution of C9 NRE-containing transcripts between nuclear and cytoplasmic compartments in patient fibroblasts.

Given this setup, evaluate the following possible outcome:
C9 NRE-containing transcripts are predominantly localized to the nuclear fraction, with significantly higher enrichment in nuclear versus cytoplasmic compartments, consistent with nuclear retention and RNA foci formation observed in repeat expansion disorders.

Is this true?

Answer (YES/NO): NO